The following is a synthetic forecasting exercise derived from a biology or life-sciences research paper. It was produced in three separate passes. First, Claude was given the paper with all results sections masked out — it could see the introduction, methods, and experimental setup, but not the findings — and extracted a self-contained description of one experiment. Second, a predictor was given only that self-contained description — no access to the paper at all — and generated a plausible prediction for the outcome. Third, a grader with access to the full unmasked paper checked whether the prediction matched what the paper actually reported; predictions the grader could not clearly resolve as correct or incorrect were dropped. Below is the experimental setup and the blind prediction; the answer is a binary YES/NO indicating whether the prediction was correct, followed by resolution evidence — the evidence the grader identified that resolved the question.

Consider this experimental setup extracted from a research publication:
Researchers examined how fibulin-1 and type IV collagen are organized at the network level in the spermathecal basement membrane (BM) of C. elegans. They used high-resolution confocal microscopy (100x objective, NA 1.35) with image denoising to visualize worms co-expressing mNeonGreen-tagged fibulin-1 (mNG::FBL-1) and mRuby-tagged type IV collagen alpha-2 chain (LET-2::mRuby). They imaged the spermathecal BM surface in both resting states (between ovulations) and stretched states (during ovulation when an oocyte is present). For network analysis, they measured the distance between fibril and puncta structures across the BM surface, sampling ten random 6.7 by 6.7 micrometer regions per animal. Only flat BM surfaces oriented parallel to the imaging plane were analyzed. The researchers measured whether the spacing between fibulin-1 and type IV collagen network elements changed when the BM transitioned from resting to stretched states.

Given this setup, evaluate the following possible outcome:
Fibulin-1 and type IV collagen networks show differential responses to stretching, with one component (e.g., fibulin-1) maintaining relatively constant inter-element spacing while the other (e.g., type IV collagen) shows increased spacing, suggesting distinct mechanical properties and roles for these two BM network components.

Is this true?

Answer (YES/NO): NO